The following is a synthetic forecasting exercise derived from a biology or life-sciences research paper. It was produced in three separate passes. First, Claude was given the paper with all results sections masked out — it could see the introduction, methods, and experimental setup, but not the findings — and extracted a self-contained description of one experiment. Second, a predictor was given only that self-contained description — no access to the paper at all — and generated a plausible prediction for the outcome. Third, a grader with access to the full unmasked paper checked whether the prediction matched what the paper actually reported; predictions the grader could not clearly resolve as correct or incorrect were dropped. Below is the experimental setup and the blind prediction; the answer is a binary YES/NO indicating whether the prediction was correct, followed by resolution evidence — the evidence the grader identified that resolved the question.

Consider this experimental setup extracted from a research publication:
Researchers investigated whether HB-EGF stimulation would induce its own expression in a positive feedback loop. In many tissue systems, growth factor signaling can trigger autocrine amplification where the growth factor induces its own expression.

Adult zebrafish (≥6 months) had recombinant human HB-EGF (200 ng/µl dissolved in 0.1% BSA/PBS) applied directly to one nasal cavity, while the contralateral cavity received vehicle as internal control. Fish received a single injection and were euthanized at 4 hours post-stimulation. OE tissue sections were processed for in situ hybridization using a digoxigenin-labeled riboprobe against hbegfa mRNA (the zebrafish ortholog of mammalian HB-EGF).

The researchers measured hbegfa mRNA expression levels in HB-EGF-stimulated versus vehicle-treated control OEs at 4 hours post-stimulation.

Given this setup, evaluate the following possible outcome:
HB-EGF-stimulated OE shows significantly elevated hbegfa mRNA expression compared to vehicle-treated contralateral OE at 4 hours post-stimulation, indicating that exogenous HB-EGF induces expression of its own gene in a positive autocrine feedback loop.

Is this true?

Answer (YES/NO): YES